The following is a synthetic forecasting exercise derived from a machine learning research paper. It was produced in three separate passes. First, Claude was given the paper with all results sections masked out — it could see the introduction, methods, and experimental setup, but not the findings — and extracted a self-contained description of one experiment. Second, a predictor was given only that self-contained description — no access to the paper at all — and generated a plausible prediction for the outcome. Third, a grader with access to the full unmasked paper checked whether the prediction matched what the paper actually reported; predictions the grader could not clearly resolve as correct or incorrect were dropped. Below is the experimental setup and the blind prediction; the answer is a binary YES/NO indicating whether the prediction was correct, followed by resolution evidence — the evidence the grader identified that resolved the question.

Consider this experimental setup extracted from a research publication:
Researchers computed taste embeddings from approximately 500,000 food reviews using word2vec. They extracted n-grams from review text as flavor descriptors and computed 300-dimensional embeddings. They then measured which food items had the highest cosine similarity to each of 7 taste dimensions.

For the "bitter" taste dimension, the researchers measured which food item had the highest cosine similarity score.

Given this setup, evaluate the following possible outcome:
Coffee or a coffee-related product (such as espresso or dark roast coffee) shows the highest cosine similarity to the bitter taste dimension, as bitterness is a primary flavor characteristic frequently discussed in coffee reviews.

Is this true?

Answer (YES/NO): NO